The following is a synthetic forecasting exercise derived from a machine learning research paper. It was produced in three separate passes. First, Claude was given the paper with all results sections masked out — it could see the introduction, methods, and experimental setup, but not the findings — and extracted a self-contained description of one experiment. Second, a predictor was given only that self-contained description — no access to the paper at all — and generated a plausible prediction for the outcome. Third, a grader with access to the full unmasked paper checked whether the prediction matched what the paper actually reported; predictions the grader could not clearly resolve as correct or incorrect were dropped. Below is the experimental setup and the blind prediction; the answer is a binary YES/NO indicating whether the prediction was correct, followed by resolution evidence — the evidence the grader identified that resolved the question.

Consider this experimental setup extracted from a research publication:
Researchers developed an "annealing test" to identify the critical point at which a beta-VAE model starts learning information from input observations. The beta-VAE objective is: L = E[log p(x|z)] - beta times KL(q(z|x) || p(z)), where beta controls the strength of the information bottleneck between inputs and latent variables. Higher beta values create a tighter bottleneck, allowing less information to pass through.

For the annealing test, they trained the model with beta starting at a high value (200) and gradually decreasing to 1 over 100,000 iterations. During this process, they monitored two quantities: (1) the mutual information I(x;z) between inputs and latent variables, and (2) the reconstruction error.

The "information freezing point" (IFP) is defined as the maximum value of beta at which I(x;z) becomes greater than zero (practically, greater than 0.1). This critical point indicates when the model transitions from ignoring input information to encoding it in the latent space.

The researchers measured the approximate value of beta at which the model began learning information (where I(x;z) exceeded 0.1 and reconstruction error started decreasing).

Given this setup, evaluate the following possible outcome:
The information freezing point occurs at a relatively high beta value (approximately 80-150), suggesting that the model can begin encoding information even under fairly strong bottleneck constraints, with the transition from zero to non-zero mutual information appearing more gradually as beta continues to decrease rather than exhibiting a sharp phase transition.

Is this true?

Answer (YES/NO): NO